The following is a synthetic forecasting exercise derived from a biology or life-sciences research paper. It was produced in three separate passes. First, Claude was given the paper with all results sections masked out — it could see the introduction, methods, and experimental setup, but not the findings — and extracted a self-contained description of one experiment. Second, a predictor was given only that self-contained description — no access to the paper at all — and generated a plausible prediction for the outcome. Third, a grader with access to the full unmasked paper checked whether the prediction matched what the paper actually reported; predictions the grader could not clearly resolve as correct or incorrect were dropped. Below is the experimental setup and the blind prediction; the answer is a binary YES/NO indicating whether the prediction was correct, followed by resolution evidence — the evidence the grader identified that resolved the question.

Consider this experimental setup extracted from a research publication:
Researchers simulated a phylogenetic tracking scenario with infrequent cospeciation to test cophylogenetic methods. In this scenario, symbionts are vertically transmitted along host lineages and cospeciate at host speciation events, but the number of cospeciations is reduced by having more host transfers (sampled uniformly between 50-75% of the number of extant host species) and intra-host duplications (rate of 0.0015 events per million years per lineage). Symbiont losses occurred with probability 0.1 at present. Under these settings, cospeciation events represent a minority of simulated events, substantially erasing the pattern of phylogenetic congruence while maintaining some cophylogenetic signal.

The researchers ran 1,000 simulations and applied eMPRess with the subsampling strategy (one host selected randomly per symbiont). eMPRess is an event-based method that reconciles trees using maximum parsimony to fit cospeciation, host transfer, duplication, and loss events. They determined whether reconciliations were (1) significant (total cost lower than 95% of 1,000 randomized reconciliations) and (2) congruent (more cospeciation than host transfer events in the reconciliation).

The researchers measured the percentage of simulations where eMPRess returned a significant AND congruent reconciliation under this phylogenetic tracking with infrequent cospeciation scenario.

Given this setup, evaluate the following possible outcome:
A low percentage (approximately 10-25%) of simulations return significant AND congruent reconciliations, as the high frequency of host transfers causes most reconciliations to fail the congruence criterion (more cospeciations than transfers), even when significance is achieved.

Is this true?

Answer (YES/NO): NO